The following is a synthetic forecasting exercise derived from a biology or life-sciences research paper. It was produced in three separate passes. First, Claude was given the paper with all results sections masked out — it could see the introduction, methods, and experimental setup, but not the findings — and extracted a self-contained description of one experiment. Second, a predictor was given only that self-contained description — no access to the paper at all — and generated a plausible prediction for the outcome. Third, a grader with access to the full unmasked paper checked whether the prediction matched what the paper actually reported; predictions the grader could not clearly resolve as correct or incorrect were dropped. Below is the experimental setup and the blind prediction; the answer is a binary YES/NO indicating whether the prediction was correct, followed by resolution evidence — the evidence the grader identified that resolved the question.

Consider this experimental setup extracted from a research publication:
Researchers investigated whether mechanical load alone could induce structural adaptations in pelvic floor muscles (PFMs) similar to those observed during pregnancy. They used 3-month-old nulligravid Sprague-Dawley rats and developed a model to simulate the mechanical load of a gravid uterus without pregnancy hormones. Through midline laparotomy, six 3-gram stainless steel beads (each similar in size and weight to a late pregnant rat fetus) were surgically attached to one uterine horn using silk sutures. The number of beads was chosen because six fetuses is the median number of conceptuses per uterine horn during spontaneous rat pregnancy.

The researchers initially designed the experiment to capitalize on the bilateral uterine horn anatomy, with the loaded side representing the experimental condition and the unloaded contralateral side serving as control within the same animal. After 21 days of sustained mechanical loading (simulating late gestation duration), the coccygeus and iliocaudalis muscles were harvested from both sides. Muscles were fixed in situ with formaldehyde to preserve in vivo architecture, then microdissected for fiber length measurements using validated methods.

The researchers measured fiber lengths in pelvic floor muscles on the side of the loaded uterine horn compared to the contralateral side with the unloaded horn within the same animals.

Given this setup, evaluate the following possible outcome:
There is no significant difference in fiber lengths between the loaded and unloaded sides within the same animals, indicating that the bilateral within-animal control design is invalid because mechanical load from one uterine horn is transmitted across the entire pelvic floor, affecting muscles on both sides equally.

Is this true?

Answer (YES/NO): YES